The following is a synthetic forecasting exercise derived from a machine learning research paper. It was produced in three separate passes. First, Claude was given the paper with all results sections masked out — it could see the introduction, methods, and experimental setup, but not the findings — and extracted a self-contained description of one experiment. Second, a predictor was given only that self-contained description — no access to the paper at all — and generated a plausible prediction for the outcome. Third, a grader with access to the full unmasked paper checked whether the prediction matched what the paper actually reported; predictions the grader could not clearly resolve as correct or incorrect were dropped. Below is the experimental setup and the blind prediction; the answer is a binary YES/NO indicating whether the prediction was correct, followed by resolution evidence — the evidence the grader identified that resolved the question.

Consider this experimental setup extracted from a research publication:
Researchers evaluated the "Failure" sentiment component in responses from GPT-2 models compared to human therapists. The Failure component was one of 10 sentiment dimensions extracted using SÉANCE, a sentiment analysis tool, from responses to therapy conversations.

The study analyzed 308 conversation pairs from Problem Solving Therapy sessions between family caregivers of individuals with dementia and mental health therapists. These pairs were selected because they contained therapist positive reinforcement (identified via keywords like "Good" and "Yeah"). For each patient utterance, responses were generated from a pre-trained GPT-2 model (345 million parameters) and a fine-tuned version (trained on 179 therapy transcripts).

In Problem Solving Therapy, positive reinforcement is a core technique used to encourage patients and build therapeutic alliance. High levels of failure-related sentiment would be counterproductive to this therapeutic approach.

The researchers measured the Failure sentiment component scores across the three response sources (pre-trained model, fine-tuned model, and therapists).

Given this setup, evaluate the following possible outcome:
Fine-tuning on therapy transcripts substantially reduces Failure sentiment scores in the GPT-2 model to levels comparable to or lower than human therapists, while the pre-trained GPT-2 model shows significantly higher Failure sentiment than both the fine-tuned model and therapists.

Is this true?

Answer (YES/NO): NO